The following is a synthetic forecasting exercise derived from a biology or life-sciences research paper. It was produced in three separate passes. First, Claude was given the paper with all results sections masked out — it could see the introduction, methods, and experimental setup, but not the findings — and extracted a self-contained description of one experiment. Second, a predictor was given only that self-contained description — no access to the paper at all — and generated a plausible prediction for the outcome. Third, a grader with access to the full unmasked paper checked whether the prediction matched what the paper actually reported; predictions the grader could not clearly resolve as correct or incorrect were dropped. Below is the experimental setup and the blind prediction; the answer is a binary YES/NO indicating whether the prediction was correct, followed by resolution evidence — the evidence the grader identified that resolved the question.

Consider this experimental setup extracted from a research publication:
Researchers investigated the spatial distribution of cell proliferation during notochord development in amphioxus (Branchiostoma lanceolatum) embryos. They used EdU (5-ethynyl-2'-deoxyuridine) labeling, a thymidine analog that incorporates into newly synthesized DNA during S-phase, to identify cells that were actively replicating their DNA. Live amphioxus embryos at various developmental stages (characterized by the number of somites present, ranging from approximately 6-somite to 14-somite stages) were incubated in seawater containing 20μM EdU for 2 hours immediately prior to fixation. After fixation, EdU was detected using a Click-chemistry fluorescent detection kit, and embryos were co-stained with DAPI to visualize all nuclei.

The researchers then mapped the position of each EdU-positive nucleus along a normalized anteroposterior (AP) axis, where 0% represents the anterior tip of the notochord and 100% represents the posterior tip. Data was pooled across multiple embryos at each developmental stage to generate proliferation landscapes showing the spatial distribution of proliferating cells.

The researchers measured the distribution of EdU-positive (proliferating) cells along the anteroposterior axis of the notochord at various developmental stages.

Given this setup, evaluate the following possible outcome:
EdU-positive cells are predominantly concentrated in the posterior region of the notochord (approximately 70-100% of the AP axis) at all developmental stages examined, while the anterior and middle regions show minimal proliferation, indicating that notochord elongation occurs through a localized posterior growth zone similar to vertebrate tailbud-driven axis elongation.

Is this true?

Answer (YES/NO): NO